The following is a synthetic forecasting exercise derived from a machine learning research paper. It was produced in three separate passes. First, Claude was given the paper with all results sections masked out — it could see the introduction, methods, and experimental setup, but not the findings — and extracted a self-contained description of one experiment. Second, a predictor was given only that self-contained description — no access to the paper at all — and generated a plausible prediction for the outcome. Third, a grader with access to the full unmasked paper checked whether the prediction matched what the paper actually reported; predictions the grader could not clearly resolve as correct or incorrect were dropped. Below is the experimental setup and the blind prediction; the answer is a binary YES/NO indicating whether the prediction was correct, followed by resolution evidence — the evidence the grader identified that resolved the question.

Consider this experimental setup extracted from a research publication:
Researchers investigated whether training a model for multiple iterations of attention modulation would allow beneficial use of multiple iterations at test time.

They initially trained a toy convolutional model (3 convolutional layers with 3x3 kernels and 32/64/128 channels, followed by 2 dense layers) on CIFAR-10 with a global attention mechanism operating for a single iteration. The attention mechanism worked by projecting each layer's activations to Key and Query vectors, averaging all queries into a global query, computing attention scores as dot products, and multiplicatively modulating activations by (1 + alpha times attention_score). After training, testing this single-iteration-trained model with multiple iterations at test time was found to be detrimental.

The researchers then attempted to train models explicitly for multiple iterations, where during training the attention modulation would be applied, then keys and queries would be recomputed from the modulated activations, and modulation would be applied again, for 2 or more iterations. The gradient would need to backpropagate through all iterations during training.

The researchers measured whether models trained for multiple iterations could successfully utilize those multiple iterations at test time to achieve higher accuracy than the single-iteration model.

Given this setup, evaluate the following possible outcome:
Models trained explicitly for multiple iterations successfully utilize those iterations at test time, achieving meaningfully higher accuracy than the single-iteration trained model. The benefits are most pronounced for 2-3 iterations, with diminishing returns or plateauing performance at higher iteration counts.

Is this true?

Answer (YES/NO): NO